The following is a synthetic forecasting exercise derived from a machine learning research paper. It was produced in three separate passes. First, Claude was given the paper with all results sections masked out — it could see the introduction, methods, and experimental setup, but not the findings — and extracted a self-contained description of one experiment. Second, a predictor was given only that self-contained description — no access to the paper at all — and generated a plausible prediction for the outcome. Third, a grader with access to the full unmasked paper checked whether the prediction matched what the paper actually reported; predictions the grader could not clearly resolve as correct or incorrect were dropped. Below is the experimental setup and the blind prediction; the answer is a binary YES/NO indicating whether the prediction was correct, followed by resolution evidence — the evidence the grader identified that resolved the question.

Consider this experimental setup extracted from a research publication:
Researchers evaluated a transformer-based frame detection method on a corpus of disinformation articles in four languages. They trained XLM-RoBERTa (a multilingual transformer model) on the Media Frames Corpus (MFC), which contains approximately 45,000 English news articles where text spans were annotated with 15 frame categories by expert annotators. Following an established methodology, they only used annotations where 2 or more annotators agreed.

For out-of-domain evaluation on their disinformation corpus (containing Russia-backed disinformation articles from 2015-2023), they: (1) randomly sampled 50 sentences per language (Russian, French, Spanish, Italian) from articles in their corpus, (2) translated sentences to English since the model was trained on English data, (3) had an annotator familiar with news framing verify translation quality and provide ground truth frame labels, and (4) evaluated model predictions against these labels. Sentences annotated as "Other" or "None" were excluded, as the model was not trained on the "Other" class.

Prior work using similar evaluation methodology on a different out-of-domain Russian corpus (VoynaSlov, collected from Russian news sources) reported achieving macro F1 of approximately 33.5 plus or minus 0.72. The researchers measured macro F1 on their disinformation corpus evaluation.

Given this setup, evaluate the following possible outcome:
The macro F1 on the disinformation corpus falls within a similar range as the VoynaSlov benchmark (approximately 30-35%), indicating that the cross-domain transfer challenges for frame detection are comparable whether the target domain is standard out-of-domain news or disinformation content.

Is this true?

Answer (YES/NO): YES